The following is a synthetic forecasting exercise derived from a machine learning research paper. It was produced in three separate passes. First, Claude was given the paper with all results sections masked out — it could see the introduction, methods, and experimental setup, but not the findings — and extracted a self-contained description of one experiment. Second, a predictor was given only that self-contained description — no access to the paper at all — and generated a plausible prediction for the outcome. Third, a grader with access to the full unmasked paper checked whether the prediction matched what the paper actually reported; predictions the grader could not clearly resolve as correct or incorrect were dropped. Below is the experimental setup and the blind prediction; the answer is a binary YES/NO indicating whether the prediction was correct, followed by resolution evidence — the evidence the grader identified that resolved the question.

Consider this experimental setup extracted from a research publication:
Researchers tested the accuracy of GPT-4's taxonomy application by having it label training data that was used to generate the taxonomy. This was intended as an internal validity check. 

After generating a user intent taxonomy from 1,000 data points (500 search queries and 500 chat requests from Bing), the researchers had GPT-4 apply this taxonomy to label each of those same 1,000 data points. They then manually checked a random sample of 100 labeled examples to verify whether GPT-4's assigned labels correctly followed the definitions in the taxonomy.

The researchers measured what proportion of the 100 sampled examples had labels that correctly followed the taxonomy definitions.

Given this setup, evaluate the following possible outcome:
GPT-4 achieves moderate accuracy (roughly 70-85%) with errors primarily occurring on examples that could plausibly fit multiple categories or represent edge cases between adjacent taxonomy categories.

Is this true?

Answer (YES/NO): NO